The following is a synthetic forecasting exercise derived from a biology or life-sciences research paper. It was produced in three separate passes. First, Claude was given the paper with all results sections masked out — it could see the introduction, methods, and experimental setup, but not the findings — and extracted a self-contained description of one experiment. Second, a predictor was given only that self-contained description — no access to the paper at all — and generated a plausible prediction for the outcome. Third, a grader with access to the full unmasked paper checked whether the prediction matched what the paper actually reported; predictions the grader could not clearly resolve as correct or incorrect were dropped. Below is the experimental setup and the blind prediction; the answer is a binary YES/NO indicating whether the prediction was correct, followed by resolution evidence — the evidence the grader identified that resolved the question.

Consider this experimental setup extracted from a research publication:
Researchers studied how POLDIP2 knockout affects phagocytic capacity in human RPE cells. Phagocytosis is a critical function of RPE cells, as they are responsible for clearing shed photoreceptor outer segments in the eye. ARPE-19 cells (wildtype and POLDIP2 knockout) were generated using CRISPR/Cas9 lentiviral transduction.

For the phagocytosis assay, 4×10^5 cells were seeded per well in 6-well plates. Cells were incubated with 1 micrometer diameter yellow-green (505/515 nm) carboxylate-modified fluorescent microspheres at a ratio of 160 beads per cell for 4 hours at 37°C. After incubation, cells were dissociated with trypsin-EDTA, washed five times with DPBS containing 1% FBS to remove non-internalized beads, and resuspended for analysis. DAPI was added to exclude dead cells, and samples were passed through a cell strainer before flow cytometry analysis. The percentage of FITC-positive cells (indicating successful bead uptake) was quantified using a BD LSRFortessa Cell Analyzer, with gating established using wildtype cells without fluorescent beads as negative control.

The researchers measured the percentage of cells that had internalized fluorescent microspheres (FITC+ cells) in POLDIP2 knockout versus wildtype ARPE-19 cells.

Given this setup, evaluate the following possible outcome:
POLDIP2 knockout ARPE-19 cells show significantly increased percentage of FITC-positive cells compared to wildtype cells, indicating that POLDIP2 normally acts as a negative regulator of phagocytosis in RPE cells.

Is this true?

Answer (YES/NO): NO